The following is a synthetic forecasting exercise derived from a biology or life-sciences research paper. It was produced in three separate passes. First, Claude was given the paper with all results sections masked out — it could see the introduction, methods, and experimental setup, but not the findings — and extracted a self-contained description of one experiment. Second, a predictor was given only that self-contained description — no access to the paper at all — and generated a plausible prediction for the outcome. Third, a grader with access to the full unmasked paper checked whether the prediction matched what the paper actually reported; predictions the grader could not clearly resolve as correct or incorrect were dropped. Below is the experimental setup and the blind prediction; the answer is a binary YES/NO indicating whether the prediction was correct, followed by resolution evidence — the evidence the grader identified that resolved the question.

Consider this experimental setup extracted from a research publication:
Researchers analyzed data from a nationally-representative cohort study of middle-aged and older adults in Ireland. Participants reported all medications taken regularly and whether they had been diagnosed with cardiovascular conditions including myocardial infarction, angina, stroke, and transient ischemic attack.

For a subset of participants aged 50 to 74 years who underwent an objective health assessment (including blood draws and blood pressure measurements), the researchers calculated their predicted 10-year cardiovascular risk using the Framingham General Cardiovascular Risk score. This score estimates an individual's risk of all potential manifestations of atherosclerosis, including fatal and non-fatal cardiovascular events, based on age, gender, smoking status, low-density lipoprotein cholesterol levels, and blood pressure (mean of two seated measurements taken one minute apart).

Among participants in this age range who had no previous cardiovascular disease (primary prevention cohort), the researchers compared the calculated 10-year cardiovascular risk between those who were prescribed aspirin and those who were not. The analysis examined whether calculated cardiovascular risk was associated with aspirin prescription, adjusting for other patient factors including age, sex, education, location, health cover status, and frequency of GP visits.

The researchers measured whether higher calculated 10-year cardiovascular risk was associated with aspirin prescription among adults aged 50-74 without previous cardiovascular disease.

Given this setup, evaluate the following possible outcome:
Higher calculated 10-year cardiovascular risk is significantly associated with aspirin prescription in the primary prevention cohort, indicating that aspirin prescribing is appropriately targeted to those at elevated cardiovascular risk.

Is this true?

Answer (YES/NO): YES